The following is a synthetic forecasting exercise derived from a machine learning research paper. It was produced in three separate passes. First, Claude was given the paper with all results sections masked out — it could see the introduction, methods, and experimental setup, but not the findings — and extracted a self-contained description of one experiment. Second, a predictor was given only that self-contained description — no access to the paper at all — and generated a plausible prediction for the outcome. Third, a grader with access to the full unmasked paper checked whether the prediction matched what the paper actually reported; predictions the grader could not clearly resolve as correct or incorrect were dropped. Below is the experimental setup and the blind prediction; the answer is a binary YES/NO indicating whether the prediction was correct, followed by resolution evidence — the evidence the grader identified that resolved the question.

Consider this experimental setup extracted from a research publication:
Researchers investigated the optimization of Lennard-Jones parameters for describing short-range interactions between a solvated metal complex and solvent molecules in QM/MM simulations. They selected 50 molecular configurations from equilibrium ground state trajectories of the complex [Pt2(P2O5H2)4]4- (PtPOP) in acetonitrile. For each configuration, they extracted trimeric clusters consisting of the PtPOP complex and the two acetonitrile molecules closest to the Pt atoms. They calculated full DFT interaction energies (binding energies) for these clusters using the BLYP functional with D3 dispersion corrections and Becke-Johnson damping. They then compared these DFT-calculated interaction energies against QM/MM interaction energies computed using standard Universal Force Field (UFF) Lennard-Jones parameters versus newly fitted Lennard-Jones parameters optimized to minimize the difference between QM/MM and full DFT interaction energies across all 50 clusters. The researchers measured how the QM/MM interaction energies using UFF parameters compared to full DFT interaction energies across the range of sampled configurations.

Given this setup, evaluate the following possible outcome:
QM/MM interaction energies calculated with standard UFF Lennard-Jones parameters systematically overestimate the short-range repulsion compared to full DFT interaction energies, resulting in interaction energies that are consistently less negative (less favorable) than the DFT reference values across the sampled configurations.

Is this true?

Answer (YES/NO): NO